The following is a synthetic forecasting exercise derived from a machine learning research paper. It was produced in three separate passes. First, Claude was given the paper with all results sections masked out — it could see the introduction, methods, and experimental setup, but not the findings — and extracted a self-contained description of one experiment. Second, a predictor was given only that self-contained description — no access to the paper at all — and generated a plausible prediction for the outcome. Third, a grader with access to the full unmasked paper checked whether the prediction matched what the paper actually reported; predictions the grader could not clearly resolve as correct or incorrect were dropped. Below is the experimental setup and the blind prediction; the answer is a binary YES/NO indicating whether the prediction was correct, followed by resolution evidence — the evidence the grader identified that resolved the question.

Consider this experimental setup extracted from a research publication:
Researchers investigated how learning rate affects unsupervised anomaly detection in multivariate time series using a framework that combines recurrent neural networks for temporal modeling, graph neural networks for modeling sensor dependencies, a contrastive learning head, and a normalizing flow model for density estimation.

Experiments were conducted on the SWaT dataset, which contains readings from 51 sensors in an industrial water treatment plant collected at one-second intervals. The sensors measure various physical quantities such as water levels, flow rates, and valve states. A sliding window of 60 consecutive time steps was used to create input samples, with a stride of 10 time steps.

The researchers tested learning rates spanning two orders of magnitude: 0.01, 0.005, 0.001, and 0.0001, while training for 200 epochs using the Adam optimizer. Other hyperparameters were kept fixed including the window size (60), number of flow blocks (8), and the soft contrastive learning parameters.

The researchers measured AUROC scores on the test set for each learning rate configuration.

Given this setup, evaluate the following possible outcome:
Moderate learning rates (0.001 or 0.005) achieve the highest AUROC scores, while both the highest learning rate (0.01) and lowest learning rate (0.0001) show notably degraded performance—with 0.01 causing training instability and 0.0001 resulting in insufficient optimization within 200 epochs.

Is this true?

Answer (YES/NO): NO